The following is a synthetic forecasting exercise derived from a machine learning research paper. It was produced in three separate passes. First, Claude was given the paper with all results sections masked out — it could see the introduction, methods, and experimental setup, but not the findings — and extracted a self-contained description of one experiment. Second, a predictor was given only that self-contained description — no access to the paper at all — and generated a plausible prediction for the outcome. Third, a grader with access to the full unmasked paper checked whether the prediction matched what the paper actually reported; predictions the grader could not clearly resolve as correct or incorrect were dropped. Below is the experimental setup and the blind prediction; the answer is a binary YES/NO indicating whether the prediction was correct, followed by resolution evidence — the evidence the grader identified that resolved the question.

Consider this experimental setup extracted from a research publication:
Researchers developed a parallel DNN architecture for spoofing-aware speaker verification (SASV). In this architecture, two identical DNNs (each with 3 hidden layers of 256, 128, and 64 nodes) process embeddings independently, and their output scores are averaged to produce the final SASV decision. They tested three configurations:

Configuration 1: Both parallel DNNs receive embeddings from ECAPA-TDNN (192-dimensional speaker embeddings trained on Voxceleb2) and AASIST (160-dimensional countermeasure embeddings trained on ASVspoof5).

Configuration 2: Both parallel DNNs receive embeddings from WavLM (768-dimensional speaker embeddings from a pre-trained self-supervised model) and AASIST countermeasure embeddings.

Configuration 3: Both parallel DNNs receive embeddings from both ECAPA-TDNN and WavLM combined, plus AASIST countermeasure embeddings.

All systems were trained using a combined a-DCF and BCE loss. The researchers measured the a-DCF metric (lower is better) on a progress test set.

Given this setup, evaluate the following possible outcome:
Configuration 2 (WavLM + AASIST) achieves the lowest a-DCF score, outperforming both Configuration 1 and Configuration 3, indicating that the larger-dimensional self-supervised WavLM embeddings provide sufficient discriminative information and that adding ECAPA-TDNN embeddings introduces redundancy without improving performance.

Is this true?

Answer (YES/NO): NO